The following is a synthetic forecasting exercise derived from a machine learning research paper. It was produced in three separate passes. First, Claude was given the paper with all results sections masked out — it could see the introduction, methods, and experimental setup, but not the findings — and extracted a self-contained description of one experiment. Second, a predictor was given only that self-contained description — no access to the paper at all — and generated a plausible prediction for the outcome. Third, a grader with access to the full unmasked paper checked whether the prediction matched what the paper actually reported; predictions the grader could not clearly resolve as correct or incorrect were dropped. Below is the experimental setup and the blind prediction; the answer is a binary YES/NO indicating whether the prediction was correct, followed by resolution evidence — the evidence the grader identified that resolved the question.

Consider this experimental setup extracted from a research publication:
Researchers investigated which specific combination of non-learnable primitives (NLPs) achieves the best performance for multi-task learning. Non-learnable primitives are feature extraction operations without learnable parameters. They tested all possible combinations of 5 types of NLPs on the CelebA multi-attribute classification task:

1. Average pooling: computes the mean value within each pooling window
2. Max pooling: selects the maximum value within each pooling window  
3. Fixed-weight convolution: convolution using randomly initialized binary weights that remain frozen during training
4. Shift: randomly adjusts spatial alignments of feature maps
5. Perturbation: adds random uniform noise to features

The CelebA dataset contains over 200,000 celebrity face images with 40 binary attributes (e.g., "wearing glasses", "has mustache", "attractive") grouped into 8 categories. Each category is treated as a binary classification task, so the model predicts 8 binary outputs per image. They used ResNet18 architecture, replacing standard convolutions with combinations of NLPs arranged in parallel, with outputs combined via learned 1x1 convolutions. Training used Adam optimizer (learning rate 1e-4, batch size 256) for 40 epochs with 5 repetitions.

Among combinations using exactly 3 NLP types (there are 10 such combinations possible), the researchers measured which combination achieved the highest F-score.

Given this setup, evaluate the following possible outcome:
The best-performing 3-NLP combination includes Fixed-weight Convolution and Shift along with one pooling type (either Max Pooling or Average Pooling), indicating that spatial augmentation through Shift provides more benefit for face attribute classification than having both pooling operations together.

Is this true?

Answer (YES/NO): NO